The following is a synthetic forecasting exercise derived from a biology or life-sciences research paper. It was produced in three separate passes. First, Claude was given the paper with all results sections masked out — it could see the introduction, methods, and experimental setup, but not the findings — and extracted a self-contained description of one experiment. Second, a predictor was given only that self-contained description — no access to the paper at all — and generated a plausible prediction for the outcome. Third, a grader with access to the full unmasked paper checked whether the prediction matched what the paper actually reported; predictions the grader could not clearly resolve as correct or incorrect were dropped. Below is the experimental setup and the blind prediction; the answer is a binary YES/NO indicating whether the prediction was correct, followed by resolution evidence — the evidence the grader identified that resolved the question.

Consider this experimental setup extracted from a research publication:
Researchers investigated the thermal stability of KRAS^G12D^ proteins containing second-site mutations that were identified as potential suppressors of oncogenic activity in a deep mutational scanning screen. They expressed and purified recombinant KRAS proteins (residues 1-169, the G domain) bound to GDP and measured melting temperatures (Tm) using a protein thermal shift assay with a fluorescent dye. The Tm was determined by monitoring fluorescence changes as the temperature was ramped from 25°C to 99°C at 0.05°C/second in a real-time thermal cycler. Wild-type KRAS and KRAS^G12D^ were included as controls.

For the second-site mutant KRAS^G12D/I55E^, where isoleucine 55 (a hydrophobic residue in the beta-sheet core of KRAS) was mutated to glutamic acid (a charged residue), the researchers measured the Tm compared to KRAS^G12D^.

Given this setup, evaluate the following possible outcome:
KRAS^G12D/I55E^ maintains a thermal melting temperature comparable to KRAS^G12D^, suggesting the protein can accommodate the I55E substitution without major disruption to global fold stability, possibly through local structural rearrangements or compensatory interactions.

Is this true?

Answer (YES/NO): NO